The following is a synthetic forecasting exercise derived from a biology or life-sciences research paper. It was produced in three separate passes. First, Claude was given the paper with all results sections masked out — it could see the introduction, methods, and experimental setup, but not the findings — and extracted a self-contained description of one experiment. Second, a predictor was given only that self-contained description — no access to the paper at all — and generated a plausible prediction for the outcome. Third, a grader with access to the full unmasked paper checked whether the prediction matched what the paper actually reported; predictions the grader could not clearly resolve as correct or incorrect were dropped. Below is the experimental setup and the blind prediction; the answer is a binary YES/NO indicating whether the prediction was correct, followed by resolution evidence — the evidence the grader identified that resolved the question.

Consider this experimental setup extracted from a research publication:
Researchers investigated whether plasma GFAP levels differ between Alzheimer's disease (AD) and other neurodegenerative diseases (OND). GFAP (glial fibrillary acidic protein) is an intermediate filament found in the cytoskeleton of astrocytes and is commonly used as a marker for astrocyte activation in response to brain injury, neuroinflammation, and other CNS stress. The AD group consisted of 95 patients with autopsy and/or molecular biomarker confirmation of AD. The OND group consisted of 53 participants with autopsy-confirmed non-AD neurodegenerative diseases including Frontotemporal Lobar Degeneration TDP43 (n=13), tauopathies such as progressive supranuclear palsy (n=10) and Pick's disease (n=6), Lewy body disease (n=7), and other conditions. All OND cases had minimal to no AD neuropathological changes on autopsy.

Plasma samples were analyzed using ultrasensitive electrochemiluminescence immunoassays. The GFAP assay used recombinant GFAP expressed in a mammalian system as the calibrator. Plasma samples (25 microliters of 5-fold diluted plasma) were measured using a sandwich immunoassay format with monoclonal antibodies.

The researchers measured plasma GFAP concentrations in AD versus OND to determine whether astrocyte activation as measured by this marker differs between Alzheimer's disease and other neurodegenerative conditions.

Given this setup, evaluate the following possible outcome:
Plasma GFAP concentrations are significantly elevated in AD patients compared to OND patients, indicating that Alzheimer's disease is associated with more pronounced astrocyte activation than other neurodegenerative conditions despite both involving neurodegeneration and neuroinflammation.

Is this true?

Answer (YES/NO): YES